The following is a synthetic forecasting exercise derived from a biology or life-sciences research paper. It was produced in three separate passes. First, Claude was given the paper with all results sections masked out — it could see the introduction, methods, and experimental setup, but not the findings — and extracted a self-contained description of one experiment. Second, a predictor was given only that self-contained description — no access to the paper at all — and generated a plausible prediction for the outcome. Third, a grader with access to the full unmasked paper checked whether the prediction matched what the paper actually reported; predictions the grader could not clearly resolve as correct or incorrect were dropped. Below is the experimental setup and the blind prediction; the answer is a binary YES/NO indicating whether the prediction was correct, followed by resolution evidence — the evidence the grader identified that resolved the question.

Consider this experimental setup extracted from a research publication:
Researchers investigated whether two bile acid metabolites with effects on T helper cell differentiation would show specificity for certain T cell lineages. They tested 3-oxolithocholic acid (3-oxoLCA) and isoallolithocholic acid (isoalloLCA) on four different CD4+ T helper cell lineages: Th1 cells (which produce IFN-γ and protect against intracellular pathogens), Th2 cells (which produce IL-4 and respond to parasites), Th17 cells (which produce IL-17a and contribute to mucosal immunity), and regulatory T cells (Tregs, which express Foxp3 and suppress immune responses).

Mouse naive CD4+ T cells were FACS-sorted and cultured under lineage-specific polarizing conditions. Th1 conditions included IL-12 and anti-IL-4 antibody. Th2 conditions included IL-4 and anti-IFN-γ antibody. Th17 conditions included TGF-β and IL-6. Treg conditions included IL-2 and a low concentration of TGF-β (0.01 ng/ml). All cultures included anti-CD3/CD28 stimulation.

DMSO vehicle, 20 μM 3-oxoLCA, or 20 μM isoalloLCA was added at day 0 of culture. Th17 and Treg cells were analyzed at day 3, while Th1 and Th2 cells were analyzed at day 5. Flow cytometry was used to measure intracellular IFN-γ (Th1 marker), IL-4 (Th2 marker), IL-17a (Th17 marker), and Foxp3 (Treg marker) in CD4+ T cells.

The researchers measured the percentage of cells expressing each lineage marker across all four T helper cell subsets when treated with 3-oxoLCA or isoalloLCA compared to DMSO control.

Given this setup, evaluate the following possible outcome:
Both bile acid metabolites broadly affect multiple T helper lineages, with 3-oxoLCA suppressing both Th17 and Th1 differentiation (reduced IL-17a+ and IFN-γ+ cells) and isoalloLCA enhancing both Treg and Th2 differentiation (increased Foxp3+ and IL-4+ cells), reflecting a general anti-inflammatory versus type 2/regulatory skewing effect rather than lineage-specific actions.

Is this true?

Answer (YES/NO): NO